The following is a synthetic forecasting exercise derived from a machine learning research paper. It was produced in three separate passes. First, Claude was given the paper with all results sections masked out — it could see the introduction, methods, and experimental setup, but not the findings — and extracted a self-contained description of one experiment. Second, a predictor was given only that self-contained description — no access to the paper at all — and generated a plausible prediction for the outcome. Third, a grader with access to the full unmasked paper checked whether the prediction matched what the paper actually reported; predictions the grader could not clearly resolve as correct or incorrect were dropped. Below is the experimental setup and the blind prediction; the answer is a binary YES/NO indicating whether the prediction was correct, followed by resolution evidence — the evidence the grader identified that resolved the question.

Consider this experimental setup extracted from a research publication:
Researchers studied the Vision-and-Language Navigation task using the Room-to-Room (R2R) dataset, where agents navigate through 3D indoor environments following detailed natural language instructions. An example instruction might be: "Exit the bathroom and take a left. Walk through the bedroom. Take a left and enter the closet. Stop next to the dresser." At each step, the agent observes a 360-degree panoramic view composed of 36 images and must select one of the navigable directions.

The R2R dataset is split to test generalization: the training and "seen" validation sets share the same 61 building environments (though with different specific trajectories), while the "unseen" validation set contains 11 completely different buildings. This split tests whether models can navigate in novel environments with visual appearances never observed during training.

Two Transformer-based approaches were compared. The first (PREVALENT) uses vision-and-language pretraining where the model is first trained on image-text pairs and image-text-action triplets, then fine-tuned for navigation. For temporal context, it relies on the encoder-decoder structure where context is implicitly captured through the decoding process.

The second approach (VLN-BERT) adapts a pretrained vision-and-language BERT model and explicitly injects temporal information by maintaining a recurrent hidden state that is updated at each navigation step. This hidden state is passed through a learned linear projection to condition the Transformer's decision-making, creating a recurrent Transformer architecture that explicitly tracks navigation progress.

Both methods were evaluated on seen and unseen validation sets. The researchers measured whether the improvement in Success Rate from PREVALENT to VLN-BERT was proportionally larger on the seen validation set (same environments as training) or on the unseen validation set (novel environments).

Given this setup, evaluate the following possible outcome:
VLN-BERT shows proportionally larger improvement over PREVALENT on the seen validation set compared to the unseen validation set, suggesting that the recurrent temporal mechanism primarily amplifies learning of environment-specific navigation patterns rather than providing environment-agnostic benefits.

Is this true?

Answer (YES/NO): NO